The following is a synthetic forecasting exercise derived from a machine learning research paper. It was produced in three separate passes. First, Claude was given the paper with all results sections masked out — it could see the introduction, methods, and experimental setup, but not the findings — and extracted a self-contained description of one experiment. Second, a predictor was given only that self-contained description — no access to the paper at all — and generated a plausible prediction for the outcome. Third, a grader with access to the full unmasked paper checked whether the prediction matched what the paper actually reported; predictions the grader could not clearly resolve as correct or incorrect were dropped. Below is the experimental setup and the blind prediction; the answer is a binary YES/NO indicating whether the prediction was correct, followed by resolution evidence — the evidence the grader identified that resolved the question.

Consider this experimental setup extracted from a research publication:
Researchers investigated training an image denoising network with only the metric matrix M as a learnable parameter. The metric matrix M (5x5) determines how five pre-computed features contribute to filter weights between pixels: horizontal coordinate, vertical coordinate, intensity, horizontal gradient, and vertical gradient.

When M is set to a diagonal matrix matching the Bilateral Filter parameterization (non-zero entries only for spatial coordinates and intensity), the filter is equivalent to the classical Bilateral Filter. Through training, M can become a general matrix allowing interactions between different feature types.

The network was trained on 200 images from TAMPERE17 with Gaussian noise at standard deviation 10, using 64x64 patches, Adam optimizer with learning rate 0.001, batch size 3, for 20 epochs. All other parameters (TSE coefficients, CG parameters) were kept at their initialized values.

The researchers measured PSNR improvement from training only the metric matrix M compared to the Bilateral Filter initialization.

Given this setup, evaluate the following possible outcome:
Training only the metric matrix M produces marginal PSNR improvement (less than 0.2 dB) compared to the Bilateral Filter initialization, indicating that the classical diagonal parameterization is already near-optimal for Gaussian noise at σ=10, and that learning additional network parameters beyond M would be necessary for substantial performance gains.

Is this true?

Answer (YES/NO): NO